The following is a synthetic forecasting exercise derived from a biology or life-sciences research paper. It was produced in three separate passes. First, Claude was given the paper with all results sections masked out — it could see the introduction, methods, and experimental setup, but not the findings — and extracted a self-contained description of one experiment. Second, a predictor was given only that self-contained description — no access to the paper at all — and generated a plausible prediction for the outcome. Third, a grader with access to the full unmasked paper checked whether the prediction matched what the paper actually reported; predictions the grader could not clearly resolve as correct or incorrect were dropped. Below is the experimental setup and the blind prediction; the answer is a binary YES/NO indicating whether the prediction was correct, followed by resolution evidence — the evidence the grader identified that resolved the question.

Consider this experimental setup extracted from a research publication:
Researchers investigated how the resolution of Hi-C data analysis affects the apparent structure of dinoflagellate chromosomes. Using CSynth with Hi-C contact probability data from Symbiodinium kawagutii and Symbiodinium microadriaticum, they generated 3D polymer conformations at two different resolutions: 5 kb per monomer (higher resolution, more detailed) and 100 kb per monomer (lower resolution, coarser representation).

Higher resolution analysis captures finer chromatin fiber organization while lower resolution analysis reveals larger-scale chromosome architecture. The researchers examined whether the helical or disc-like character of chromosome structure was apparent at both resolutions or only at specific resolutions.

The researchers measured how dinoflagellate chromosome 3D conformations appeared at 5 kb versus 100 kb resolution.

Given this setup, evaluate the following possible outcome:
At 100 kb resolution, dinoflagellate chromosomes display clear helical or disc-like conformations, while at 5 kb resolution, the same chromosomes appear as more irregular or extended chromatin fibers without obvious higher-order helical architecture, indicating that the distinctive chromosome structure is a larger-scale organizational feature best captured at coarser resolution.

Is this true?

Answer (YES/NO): NO